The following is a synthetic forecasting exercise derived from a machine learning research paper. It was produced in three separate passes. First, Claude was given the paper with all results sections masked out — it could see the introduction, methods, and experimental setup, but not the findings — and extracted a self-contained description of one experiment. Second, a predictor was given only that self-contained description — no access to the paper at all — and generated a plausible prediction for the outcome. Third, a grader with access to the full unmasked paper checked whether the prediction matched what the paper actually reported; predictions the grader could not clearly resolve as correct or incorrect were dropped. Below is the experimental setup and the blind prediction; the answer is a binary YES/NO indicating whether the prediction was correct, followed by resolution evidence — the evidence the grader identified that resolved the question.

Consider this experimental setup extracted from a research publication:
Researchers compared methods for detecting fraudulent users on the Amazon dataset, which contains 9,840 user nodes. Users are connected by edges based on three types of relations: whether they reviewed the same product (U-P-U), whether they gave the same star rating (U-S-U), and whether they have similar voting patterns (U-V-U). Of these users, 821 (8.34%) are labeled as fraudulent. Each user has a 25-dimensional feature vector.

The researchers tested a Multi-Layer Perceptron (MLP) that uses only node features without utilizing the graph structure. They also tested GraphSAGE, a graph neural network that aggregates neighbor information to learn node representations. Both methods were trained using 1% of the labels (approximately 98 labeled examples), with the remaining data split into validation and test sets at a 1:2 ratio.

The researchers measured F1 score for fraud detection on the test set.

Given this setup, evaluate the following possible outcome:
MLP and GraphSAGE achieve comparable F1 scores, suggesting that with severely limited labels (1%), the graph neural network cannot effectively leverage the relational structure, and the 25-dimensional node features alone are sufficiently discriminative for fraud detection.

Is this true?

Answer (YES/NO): YES